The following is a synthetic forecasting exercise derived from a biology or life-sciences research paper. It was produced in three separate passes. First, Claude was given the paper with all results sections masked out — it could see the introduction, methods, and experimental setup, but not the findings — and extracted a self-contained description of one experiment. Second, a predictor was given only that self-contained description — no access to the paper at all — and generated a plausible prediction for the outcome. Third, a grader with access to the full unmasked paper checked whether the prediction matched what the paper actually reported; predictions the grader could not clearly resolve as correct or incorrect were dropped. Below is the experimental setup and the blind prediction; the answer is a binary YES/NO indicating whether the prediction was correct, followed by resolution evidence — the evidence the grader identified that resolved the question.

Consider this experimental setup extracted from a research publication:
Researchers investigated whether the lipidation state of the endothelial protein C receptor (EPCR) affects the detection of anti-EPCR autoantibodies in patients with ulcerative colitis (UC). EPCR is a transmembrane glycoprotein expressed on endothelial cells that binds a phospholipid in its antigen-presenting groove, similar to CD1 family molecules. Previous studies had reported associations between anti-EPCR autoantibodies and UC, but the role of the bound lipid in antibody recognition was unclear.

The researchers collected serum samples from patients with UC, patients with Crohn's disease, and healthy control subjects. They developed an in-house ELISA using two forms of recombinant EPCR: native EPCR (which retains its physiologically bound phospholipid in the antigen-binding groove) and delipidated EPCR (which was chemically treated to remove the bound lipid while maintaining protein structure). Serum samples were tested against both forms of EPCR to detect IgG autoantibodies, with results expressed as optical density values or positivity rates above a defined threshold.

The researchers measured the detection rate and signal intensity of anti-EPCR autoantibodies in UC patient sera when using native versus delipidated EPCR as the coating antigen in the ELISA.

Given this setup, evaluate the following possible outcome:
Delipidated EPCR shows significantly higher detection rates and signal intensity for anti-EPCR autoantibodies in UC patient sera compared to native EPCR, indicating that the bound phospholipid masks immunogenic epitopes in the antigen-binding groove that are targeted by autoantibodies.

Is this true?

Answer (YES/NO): NO